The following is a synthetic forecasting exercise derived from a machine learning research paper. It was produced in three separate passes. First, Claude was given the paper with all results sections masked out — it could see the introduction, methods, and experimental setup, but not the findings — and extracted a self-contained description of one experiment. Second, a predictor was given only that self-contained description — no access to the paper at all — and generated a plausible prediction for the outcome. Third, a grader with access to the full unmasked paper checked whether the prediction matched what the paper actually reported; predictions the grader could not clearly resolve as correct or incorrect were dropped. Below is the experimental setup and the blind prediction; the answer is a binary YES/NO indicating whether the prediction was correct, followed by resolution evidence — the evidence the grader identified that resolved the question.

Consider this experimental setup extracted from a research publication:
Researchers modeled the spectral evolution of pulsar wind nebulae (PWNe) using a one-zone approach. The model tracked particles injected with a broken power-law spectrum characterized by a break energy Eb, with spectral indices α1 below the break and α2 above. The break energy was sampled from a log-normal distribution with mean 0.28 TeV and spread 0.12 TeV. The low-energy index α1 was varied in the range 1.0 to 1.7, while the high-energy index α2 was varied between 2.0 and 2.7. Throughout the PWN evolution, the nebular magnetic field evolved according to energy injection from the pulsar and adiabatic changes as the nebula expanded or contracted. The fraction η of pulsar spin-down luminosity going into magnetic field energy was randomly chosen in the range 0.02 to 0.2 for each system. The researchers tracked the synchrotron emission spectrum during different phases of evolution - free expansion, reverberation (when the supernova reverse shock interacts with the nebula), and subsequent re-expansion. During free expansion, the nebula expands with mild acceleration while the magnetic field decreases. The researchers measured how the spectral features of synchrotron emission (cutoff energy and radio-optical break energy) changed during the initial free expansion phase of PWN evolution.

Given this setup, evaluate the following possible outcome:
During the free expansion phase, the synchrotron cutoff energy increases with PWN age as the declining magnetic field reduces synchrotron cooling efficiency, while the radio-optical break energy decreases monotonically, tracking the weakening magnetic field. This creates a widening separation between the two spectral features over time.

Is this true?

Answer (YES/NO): NO